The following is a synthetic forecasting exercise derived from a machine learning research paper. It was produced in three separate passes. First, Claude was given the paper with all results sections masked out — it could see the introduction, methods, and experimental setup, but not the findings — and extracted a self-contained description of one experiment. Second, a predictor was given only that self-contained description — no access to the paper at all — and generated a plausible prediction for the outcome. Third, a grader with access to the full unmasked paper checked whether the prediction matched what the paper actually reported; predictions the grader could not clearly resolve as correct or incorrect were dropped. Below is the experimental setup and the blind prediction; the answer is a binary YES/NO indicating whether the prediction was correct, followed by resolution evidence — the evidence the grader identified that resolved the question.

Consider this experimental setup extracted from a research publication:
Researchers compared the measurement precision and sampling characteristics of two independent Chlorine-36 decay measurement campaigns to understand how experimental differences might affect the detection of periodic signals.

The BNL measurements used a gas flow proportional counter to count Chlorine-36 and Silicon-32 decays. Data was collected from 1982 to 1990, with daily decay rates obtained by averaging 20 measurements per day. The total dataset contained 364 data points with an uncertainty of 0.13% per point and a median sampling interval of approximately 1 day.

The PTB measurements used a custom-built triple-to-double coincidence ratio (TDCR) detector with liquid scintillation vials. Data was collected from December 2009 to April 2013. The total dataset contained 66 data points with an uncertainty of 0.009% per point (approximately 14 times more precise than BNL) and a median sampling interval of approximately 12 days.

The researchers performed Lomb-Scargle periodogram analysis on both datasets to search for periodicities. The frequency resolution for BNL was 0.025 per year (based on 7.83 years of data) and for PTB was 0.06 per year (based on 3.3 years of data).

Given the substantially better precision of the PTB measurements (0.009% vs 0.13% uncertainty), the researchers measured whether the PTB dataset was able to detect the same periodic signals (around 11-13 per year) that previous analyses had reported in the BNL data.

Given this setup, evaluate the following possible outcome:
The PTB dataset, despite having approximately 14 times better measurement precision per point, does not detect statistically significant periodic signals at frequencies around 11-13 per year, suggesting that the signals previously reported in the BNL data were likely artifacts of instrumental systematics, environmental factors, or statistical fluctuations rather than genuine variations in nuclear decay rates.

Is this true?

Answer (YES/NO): YES